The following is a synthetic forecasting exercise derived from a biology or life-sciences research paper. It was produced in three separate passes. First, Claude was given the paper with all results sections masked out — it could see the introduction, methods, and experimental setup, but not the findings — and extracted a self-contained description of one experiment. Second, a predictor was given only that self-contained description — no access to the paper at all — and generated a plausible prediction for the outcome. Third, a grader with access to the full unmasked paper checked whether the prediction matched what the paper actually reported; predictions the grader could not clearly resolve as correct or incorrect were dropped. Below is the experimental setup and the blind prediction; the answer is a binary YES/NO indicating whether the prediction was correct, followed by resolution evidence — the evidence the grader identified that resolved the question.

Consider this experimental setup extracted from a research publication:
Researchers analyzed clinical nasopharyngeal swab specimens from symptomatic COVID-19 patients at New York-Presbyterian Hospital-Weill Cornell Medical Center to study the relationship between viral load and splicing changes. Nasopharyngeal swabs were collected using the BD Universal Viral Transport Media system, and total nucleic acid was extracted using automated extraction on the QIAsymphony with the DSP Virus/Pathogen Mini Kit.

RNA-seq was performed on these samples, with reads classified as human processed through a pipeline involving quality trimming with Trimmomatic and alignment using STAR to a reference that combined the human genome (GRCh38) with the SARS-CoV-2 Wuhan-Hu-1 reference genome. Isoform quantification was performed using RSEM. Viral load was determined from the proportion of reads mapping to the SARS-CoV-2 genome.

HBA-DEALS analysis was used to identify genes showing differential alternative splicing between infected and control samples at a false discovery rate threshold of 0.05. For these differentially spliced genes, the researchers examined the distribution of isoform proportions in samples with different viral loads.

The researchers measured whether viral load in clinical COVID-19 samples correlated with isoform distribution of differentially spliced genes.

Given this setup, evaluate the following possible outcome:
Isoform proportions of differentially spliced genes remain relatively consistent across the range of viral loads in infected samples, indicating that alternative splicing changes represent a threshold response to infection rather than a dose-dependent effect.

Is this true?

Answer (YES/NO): NO